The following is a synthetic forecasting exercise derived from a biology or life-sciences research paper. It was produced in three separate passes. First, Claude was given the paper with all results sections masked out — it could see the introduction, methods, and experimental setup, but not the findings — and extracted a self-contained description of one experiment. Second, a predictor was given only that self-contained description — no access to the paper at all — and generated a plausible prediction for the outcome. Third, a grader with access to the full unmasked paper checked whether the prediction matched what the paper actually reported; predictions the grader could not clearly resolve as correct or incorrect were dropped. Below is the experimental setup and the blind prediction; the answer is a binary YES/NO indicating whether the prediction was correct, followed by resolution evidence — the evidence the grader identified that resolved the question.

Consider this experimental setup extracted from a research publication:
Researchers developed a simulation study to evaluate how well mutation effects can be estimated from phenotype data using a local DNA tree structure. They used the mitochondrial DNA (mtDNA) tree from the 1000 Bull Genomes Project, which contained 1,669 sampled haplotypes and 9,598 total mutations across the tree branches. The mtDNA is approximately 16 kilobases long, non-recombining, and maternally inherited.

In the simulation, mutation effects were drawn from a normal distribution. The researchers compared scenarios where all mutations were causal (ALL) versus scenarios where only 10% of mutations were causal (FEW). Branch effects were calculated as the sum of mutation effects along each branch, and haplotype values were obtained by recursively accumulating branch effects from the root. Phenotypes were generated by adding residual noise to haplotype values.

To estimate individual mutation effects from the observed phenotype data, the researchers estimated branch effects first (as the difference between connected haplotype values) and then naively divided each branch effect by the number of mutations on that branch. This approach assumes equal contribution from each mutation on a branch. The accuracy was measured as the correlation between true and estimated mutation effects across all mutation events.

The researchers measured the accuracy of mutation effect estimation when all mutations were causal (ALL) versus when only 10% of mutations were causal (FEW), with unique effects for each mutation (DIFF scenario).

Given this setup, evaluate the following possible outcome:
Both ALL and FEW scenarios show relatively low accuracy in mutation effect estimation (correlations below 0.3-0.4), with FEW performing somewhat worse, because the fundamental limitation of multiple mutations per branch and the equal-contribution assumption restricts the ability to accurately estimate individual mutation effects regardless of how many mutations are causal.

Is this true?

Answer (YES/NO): YES